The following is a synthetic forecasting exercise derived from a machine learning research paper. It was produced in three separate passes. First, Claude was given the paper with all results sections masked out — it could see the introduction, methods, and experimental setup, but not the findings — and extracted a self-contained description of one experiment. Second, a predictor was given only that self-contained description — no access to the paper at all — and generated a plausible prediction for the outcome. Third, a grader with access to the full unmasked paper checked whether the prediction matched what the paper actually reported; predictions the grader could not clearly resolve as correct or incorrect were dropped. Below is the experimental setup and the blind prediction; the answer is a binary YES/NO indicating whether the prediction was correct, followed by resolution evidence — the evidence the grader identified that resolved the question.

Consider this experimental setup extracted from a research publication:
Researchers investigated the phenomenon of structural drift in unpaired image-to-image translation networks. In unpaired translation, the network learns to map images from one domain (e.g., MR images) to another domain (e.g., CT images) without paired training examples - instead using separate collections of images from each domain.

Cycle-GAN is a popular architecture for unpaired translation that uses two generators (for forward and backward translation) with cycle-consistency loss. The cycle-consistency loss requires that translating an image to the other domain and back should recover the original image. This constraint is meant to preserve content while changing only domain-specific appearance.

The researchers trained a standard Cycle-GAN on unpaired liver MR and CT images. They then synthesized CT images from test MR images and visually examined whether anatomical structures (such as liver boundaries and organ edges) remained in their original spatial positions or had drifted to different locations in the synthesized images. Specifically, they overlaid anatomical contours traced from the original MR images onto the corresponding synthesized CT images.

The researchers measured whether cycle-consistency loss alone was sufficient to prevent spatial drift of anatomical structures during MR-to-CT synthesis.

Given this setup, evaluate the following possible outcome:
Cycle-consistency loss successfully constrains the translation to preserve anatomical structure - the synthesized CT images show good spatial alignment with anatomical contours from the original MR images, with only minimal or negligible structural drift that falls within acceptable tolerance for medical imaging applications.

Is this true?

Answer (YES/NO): NO